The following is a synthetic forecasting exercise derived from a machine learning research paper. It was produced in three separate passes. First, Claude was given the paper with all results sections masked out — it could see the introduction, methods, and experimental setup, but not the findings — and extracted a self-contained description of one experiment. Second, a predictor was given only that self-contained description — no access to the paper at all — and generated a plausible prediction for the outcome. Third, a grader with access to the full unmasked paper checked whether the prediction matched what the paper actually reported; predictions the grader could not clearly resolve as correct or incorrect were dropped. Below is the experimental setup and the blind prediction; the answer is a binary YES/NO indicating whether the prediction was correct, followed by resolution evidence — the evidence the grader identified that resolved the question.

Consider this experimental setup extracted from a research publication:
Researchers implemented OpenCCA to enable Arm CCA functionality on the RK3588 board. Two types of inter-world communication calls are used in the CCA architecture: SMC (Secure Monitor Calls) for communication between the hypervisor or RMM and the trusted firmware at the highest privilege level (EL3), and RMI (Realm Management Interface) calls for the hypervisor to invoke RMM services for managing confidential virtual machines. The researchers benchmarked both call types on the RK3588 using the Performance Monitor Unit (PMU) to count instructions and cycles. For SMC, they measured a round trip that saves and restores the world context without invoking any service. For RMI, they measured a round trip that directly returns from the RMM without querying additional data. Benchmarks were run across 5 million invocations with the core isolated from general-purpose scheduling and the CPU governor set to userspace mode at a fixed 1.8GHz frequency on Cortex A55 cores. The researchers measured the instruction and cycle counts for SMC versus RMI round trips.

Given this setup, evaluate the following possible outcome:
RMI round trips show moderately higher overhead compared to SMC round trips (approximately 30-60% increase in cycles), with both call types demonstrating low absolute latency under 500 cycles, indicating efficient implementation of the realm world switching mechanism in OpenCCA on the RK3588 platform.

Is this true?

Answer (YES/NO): NO